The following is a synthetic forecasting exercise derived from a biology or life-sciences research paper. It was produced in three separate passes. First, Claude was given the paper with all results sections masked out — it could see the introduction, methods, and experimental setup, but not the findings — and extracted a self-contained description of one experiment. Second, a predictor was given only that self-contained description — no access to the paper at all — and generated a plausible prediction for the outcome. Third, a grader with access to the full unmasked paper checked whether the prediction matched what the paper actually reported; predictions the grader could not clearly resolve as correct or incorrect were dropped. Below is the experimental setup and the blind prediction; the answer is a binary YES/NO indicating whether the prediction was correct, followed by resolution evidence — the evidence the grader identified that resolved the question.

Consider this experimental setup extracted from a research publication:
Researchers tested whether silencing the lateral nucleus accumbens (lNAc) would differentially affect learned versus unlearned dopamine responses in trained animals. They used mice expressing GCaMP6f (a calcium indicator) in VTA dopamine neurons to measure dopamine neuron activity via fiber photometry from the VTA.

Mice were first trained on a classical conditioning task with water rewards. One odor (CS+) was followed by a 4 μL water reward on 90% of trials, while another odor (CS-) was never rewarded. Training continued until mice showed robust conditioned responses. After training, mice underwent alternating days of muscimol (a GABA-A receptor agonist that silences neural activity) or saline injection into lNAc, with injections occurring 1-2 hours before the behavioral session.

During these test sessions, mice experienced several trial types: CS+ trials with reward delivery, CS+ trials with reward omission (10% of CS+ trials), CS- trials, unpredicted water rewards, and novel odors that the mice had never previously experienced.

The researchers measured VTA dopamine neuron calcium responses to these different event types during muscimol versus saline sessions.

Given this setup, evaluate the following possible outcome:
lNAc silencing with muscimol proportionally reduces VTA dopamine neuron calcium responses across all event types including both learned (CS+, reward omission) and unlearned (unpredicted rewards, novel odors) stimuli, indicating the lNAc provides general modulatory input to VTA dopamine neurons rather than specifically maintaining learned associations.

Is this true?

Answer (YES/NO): NO